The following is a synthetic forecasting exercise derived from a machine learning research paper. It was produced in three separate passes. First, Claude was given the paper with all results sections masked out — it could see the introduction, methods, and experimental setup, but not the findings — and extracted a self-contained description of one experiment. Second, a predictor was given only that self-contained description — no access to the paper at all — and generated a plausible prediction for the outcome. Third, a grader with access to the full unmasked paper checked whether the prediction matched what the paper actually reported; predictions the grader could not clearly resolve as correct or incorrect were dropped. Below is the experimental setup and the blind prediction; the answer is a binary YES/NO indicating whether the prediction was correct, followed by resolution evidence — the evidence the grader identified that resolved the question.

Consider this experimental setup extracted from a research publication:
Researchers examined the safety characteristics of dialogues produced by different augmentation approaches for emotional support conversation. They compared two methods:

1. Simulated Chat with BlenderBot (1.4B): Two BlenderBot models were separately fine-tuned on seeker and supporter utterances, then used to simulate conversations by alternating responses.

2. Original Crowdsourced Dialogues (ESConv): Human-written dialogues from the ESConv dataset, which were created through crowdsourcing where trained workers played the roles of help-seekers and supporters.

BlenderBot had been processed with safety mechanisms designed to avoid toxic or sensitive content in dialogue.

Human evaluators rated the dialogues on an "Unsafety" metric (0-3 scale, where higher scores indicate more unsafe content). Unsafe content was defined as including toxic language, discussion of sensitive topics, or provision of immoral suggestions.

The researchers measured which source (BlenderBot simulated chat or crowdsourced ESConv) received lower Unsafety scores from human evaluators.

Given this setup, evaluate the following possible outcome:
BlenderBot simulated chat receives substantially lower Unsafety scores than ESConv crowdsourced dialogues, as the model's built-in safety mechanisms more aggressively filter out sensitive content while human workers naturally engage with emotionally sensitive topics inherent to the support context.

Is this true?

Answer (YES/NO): YES